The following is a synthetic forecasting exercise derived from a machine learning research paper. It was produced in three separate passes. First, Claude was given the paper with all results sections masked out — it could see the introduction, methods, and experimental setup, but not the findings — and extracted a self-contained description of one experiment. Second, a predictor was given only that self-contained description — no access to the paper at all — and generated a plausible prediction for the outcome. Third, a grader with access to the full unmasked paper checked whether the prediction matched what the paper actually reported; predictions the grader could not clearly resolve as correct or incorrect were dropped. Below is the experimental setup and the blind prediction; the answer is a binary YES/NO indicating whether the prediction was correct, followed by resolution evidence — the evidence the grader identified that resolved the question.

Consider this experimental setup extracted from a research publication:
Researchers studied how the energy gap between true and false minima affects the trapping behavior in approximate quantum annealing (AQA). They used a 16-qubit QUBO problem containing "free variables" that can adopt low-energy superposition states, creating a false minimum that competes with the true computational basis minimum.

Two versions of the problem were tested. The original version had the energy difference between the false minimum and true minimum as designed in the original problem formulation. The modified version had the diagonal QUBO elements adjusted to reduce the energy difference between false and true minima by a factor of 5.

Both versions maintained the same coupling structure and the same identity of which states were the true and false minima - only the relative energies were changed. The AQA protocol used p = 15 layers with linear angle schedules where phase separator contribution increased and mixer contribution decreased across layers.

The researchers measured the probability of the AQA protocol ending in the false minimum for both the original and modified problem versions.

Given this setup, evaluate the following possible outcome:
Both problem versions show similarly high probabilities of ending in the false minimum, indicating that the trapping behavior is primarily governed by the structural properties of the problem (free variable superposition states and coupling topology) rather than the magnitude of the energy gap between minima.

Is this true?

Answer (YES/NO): NO